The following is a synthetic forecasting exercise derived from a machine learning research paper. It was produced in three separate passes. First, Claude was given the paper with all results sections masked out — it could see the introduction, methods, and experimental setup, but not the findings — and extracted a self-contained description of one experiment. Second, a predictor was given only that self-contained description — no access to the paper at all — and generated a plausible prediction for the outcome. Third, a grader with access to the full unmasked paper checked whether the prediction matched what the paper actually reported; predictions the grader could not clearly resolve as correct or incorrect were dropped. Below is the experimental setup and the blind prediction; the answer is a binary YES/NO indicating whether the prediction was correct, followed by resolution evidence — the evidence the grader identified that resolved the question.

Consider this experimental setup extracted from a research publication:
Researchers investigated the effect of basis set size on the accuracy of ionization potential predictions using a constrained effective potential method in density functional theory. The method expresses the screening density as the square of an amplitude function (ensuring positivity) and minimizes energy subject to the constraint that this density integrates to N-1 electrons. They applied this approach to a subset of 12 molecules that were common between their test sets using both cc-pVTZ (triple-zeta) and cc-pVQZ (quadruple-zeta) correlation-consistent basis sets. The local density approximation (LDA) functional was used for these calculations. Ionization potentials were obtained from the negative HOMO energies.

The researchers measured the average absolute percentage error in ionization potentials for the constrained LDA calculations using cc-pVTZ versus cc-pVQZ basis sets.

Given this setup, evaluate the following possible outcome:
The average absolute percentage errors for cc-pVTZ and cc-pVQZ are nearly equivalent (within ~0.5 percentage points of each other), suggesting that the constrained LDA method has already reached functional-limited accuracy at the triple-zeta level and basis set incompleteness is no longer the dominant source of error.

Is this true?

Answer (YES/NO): NO